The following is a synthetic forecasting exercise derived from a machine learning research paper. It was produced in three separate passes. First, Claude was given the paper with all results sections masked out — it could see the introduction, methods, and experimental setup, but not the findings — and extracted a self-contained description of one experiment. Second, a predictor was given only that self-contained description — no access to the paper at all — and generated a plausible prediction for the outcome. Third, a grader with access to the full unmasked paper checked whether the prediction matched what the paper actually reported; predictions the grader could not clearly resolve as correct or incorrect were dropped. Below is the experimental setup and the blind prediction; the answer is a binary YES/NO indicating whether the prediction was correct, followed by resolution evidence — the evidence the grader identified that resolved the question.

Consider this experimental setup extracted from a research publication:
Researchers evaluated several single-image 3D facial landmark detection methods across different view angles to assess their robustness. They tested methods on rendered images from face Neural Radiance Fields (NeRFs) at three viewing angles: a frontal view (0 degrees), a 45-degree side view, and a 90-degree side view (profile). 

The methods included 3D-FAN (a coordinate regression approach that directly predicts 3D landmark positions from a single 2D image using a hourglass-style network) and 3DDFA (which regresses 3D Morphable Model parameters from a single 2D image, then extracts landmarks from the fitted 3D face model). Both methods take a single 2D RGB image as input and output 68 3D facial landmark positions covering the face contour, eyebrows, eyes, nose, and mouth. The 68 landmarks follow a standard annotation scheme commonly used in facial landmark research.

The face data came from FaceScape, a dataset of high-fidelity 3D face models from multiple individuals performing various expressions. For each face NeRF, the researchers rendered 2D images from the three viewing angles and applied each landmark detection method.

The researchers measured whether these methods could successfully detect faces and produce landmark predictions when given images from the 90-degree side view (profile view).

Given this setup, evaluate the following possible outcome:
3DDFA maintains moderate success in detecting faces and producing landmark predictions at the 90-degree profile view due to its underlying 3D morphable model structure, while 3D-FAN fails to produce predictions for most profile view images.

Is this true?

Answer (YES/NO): NO